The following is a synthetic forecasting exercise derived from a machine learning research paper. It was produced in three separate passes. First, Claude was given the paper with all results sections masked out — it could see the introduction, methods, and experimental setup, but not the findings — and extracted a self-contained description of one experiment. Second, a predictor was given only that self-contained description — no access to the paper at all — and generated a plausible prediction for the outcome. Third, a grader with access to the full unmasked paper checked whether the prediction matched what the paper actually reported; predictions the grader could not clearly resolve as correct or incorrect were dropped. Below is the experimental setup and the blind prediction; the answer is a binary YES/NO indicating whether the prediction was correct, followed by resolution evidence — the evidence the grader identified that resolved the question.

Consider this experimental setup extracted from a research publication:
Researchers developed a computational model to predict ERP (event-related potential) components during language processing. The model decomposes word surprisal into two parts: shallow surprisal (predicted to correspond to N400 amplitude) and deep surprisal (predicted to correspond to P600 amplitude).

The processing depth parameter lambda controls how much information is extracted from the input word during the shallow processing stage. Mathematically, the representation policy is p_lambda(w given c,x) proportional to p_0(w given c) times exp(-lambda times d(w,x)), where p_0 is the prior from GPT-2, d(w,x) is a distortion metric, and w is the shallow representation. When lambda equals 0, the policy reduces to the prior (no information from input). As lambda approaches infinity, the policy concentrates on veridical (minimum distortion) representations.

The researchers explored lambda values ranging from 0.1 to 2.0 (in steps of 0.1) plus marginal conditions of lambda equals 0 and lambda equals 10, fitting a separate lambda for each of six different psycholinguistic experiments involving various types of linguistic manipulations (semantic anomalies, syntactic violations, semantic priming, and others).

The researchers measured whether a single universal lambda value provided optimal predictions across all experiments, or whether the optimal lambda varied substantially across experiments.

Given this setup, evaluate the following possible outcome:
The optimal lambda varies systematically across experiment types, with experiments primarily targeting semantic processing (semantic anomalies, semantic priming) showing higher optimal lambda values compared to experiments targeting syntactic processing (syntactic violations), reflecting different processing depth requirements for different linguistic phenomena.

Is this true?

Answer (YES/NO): NO